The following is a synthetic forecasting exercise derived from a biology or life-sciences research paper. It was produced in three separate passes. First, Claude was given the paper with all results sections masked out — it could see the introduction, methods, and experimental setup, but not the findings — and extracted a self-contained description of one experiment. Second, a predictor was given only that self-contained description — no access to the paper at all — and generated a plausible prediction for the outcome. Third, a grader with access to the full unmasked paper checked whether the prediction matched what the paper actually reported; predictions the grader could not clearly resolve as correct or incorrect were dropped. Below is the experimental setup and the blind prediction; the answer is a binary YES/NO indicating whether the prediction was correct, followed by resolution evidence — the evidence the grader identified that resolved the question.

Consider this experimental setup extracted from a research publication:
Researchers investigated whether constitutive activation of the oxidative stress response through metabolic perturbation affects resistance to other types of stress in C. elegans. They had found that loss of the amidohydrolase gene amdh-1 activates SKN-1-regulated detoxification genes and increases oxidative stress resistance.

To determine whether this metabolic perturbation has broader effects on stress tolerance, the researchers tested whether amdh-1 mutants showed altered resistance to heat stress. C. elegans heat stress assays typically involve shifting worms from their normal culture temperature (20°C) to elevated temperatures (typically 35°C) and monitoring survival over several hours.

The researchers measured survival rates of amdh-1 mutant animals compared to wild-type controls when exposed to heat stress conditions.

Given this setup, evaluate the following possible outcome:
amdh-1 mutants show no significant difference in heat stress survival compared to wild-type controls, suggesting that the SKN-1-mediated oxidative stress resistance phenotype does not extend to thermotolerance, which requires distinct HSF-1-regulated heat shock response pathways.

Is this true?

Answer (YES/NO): NO